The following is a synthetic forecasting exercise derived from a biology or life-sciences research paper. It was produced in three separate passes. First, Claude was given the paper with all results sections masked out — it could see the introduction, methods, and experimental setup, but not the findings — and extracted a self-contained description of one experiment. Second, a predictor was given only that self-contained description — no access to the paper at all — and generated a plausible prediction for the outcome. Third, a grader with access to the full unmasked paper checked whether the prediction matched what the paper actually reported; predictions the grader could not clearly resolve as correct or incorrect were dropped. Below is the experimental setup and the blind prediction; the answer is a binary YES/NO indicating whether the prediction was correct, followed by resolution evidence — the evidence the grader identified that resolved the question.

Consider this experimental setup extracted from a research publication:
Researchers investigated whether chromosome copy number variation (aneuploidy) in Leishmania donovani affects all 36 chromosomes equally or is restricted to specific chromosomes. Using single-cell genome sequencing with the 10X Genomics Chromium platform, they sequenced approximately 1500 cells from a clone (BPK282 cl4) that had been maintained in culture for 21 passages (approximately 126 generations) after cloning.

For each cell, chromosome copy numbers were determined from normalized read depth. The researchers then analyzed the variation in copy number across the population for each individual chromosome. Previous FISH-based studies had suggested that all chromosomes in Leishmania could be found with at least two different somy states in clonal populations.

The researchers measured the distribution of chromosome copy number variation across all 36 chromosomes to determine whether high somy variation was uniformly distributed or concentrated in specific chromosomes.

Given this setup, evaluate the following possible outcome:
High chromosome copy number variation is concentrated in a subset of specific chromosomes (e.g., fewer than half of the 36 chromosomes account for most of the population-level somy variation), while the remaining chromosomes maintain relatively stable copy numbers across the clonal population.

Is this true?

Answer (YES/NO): YES